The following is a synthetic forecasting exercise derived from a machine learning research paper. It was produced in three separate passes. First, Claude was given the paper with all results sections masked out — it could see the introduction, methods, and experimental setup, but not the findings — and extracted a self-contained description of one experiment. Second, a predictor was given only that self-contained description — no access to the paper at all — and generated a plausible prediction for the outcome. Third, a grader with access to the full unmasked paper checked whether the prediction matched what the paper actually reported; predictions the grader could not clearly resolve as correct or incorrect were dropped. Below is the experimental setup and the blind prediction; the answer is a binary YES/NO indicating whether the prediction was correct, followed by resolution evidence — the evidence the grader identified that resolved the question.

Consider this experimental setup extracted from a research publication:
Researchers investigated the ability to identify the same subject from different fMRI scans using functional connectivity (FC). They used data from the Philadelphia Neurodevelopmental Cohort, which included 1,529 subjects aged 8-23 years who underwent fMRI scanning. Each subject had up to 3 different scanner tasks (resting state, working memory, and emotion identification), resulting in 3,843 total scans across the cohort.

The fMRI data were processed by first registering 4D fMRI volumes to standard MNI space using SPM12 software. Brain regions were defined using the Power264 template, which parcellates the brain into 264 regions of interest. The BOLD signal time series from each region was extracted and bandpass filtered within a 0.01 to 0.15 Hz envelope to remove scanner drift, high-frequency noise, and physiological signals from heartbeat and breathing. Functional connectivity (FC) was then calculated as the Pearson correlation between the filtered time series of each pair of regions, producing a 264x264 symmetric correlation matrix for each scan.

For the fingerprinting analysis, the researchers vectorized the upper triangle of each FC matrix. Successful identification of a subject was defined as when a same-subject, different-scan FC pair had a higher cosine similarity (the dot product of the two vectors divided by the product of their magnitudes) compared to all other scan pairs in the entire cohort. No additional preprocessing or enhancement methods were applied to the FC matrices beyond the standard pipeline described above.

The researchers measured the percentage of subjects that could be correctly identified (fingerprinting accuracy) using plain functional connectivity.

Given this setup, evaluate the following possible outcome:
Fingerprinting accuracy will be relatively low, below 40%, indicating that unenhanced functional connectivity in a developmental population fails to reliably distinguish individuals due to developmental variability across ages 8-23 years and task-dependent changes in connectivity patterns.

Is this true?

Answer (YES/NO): NO